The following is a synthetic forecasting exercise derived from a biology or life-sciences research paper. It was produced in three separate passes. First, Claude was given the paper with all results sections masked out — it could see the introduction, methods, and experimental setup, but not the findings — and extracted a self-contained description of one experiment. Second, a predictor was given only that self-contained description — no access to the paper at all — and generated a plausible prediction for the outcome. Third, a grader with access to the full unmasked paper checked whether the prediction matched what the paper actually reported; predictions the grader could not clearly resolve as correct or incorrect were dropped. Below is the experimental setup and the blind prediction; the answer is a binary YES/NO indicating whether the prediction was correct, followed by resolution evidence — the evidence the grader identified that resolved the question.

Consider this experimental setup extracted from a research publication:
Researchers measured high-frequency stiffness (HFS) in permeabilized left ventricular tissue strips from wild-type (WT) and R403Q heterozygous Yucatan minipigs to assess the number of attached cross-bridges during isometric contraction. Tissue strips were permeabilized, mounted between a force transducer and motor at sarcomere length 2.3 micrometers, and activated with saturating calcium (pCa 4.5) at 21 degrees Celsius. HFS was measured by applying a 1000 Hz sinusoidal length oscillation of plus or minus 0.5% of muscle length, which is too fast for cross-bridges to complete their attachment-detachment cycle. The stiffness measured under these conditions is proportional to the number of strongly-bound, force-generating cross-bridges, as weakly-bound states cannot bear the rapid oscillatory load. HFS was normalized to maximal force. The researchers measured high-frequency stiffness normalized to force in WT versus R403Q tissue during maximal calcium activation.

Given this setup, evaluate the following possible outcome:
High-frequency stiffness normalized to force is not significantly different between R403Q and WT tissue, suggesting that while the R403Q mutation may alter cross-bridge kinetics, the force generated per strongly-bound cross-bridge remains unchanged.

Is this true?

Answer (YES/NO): YES